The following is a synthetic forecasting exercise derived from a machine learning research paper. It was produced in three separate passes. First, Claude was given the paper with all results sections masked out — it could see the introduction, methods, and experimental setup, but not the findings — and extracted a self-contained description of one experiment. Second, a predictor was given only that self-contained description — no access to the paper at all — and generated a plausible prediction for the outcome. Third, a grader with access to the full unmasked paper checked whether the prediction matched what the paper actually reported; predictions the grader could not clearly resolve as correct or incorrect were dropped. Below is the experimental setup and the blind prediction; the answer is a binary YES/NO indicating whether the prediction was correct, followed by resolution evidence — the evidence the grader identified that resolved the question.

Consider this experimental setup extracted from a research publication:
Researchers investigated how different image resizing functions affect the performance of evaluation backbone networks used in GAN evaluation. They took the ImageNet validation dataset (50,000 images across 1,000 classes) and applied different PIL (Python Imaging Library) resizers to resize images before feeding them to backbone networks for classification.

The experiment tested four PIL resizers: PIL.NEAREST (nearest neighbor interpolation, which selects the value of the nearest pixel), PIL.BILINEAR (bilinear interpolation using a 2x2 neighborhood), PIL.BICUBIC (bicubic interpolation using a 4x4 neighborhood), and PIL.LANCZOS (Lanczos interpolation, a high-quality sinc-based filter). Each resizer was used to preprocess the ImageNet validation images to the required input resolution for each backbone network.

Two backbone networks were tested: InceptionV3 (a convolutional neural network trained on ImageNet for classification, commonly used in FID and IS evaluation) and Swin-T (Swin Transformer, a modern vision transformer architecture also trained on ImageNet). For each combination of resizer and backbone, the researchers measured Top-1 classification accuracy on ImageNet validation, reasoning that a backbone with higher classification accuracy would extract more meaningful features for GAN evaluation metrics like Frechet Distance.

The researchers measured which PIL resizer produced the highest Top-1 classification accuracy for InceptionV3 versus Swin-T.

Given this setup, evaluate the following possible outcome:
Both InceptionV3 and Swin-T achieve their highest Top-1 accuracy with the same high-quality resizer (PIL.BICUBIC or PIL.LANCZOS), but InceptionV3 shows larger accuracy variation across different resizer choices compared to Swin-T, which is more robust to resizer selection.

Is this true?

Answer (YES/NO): NO